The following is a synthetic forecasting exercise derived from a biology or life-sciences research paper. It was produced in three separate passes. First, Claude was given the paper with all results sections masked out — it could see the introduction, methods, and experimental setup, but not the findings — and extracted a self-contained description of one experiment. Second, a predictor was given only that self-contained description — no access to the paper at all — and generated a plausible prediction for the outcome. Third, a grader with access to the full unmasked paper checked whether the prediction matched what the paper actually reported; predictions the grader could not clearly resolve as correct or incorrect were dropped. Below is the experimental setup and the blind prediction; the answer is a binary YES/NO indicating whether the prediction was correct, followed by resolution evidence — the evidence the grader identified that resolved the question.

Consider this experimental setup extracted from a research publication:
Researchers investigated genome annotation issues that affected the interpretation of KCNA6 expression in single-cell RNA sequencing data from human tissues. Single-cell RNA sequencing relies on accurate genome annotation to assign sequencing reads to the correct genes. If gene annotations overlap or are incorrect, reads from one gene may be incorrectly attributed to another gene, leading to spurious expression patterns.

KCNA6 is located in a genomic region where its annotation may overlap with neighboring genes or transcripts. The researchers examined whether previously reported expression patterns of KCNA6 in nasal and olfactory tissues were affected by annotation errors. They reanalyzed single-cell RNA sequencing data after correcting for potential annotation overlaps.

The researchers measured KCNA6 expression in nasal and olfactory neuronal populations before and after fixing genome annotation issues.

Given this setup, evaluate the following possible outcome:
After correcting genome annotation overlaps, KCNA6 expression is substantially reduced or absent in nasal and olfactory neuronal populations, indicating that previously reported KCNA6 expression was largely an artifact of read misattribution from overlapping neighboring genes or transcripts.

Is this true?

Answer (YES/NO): NO